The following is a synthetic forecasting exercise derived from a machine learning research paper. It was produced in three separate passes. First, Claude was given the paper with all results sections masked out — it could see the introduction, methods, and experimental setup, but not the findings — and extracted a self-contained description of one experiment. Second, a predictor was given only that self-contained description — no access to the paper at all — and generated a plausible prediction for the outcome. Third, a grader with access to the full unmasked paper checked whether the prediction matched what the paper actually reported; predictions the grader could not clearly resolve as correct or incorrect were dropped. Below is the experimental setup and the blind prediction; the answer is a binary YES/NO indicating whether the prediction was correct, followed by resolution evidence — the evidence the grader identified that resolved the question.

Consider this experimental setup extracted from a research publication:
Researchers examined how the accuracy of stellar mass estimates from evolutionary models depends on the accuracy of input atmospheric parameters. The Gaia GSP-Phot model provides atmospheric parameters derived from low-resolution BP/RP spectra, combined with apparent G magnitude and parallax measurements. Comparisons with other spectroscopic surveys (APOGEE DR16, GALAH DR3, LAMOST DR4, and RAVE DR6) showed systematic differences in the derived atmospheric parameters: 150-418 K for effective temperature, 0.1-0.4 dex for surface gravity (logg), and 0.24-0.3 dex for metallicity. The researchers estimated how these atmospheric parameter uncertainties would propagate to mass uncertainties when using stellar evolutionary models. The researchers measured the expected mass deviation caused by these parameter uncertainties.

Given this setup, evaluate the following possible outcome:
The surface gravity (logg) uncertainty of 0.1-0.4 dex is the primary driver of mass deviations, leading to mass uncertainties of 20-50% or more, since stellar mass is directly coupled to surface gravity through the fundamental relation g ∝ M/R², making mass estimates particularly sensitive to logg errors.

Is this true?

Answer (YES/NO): NO